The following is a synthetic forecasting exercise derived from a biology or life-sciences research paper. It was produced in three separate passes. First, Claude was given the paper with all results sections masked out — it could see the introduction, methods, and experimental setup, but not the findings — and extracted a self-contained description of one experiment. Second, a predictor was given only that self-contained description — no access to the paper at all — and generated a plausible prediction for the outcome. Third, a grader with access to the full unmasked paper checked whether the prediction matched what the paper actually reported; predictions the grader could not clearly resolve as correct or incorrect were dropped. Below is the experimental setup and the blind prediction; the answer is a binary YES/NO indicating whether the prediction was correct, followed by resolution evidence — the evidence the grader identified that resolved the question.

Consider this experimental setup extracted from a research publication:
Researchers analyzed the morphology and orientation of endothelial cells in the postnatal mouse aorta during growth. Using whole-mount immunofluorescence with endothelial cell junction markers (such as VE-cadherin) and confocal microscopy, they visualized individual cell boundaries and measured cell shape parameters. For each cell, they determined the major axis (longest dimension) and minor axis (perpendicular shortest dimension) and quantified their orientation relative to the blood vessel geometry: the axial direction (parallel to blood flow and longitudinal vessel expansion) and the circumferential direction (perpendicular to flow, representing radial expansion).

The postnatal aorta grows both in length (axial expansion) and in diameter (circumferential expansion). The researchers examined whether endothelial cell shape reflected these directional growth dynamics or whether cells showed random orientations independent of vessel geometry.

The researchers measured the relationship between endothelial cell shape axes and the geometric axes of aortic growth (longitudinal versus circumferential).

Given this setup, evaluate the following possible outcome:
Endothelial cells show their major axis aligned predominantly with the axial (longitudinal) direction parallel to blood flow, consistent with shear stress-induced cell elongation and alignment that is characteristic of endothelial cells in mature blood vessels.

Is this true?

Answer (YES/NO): YES